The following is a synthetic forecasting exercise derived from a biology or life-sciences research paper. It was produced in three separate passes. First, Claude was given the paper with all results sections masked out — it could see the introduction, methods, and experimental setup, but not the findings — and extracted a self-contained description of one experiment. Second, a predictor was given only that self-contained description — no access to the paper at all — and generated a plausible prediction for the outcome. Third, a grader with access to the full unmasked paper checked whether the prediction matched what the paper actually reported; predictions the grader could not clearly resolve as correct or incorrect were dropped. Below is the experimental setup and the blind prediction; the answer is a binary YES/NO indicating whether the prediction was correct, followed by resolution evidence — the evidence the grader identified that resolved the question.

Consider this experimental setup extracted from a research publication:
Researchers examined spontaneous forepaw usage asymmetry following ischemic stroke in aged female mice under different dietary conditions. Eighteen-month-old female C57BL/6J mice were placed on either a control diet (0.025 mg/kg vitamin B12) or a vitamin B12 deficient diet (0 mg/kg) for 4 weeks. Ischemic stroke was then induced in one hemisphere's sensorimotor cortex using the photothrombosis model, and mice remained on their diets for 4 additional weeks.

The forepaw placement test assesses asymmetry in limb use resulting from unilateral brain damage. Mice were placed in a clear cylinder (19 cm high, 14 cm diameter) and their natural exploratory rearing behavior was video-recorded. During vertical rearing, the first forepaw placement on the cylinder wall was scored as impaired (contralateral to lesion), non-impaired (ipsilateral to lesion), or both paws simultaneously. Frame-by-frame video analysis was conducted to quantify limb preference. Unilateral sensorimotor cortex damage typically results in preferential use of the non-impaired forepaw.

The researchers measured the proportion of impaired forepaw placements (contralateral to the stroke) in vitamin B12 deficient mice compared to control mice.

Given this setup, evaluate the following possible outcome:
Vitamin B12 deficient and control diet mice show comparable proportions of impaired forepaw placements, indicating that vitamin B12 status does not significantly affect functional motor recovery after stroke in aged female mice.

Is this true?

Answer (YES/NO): NO